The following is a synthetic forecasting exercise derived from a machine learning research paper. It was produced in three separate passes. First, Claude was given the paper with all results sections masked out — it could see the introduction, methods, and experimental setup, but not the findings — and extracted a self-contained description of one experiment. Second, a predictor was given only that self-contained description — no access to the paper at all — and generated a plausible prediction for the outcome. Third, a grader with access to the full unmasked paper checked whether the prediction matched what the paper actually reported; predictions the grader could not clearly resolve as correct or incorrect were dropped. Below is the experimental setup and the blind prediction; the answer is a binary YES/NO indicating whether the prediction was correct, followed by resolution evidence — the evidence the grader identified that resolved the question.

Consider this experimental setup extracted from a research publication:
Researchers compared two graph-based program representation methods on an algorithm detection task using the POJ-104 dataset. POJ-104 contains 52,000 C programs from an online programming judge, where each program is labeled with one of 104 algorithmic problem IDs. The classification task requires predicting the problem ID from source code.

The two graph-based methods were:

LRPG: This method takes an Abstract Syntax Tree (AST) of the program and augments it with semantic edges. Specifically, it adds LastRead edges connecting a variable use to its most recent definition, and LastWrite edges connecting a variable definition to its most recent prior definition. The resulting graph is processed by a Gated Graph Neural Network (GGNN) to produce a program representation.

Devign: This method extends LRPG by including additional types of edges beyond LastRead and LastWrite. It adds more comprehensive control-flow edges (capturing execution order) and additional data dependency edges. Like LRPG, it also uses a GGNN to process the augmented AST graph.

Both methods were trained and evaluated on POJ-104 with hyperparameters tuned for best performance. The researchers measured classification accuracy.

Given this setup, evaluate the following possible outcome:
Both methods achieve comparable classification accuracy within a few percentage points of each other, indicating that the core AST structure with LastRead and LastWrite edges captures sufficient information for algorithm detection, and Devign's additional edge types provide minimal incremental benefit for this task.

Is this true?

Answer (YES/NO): YES